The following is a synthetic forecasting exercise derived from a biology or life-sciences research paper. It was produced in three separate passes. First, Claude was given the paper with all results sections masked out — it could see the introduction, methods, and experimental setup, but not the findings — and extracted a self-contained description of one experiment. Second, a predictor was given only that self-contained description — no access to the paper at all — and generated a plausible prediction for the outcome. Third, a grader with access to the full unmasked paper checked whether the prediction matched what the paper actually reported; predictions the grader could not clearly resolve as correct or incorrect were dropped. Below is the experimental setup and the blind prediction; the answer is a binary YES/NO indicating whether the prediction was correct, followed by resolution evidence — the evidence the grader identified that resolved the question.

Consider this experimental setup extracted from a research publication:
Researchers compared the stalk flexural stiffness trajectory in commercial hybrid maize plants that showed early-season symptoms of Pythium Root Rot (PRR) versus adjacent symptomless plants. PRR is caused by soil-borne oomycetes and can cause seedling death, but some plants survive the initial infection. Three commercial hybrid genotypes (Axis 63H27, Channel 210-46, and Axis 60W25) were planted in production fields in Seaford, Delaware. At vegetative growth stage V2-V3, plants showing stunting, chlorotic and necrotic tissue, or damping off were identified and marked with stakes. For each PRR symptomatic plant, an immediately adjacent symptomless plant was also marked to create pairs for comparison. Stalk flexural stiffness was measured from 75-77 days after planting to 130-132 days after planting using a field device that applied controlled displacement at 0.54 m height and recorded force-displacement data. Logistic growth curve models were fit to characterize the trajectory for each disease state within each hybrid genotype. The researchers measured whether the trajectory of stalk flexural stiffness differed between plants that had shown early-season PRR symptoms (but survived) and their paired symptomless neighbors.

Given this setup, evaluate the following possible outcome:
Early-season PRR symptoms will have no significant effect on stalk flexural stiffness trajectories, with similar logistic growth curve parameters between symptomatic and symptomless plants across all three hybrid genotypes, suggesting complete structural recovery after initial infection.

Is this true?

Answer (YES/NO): NO